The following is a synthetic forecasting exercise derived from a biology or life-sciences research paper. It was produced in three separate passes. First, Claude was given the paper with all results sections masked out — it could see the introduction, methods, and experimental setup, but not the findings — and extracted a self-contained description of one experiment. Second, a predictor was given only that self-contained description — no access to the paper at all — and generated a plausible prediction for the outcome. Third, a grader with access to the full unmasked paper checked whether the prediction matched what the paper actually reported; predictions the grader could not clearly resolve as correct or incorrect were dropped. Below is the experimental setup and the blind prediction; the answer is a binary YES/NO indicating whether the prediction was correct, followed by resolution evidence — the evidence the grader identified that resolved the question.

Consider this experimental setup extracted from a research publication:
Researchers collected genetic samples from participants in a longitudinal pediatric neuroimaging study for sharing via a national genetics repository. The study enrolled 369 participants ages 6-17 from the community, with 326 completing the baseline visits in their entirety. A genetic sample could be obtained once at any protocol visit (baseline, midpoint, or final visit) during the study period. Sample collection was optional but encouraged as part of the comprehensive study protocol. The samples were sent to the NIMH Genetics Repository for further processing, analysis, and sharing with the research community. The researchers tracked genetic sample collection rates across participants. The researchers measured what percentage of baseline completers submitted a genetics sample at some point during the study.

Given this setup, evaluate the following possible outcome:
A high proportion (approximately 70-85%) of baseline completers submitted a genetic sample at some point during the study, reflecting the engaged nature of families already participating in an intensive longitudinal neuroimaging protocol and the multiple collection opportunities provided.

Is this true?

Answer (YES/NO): NO